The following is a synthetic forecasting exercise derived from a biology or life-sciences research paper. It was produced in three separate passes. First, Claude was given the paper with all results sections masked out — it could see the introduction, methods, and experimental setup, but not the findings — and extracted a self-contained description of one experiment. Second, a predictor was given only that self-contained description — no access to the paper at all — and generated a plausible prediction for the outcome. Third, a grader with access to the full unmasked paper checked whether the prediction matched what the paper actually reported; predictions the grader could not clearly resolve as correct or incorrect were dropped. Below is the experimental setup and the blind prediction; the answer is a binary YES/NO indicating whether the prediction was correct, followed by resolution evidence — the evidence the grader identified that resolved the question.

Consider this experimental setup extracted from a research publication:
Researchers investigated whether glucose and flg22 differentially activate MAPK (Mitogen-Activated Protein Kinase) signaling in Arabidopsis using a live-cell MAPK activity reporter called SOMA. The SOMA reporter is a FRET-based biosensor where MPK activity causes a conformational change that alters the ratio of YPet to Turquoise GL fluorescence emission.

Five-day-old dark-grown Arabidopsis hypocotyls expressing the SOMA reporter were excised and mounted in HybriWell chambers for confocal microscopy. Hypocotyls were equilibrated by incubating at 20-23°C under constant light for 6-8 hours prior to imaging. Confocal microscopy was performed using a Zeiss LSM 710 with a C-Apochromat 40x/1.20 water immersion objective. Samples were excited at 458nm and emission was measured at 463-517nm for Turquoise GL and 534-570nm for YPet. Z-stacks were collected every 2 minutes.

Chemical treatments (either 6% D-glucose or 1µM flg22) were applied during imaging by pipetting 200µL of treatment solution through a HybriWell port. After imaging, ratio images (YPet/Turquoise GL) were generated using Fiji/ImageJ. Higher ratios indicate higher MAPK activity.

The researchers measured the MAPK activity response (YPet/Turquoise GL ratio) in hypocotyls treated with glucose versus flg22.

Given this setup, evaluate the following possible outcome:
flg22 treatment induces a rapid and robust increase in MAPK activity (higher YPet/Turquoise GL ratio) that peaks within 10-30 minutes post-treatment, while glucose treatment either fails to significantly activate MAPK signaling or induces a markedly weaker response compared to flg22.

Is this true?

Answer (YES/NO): NO